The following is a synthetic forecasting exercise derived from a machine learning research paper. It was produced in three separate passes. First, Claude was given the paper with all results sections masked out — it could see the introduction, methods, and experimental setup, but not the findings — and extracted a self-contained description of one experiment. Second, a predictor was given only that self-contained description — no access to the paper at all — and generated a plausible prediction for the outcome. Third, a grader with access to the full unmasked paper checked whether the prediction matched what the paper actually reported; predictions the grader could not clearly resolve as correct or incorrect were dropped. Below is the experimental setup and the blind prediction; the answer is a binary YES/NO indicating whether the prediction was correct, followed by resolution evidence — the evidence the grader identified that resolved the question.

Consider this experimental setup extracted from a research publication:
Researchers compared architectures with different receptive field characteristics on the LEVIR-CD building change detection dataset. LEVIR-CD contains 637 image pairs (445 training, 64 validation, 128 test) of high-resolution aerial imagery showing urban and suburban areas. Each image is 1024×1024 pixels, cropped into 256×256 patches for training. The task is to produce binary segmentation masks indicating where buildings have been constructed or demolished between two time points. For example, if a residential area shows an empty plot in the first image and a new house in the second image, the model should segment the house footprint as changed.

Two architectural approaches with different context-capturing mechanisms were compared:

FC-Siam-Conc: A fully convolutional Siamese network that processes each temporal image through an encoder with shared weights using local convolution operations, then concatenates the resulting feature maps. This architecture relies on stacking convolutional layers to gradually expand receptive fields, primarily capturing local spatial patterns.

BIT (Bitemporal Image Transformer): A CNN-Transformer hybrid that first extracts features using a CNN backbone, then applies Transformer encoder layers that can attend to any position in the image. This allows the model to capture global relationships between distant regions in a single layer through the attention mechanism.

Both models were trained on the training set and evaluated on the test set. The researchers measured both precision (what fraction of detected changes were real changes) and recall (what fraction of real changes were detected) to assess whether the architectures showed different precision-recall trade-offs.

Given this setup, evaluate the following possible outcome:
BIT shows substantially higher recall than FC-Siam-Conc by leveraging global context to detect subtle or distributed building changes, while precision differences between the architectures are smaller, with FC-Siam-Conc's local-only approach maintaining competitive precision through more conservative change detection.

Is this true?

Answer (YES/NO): YES